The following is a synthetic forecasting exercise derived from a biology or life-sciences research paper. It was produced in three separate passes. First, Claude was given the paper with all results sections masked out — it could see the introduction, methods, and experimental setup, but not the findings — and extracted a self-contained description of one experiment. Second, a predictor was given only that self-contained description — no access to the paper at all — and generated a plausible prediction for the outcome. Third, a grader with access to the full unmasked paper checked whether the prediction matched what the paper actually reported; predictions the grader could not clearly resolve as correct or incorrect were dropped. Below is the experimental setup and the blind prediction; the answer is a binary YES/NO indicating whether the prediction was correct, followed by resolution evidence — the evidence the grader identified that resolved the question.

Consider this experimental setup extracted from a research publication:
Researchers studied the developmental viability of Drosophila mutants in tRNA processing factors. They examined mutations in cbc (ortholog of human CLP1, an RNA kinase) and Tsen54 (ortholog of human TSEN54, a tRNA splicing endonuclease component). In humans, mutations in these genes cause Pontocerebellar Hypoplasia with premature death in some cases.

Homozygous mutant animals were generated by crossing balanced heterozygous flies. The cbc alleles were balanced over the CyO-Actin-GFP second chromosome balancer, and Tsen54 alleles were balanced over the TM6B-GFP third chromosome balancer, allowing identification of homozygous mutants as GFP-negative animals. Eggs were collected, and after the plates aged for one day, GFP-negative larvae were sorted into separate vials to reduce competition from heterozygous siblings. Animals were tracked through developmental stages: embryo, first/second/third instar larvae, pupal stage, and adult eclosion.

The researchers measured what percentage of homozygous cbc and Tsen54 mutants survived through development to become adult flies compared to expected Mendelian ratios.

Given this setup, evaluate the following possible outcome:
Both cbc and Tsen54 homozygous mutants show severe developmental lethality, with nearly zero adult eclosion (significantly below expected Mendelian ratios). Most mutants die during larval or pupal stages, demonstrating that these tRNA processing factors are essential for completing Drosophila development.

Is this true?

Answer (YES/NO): YES